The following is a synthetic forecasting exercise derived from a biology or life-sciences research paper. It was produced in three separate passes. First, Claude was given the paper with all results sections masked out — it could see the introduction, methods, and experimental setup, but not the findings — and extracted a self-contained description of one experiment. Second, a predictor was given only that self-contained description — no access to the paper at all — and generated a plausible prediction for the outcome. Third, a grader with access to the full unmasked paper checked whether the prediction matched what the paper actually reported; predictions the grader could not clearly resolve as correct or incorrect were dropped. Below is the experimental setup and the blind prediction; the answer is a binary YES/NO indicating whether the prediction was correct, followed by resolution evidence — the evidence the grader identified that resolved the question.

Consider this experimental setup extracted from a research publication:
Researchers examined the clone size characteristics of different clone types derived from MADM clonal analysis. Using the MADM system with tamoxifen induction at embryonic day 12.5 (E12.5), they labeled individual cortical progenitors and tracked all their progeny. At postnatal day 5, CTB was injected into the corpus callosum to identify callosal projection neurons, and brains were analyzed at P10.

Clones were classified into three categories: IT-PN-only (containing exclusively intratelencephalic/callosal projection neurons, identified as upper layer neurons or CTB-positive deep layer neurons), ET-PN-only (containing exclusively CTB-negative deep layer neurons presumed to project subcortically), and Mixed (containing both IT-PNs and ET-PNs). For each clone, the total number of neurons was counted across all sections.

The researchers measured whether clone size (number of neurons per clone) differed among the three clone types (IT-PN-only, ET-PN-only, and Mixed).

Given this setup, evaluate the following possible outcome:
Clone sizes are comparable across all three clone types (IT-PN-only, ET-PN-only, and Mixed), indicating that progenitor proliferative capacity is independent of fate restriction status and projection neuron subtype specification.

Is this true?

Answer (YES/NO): NO